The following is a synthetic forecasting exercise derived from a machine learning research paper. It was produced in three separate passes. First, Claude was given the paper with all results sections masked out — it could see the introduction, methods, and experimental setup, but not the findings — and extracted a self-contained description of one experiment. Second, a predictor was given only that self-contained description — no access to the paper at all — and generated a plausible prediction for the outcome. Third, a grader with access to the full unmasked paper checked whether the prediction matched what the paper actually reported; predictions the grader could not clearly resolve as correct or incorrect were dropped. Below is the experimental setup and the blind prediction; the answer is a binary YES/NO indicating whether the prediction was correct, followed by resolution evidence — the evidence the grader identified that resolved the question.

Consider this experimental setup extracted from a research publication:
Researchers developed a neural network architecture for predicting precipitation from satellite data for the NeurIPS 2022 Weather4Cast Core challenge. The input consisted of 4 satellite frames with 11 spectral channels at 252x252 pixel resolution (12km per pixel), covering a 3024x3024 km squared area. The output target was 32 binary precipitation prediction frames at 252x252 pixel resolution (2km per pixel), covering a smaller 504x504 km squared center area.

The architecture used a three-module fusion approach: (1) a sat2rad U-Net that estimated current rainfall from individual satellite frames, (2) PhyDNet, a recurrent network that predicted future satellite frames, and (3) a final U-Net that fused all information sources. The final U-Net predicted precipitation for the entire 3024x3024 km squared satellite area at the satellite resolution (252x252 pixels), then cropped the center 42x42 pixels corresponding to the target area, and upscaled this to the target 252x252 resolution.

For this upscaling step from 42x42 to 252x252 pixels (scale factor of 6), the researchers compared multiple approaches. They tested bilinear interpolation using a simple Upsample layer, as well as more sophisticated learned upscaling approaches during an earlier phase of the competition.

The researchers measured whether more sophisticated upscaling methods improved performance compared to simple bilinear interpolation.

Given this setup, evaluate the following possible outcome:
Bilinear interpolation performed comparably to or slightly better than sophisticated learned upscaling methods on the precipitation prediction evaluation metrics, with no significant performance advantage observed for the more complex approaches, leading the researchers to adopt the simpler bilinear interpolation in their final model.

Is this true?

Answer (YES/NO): YES